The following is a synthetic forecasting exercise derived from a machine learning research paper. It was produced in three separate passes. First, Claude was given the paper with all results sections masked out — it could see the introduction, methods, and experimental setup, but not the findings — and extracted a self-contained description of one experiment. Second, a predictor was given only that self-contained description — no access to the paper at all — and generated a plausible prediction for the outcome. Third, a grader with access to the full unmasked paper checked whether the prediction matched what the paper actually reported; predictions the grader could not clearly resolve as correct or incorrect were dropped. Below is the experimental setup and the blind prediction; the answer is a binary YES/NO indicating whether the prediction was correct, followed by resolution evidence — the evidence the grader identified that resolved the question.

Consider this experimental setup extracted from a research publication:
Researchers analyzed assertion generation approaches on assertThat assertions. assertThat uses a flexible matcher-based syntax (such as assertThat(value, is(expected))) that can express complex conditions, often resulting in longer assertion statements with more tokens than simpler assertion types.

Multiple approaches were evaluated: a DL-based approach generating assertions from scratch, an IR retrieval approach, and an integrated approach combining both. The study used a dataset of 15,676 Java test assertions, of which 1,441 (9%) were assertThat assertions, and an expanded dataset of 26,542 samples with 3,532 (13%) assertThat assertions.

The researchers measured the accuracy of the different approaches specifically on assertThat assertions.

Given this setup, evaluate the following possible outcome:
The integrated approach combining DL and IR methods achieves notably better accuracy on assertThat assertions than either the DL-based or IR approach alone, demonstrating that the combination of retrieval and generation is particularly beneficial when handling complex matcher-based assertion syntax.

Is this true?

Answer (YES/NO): NO